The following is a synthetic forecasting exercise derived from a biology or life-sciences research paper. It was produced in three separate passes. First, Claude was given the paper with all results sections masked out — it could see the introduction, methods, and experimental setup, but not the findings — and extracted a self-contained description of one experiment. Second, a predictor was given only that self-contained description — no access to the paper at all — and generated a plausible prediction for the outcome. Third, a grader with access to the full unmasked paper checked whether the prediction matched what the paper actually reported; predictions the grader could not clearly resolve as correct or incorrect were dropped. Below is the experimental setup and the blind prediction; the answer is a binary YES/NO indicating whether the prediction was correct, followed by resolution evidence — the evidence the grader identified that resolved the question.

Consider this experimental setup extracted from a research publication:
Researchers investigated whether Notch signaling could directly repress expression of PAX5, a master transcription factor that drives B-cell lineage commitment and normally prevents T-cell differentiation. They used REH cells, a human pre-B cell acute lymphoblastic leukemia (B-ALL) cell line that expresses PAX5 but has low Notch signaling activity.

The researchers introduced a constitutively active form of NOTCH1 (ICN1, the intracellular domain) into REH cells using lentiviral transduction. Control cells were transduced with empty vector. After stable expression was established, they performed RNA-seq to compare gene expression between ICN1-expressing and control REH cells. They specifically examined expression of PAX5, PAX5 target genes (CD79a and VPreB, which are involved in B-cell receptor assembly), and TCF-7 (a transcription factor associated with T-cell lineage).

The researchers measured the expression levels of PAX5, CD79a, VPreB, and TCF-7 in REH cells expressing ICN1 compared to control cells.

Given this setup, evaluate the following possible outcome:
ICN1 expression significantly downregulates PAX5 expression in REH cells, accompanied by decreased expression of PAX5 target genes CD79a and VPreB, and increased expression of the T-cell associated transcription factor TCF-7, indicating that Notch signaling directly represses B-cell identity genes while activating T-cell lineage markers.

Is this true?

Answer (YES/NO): NO